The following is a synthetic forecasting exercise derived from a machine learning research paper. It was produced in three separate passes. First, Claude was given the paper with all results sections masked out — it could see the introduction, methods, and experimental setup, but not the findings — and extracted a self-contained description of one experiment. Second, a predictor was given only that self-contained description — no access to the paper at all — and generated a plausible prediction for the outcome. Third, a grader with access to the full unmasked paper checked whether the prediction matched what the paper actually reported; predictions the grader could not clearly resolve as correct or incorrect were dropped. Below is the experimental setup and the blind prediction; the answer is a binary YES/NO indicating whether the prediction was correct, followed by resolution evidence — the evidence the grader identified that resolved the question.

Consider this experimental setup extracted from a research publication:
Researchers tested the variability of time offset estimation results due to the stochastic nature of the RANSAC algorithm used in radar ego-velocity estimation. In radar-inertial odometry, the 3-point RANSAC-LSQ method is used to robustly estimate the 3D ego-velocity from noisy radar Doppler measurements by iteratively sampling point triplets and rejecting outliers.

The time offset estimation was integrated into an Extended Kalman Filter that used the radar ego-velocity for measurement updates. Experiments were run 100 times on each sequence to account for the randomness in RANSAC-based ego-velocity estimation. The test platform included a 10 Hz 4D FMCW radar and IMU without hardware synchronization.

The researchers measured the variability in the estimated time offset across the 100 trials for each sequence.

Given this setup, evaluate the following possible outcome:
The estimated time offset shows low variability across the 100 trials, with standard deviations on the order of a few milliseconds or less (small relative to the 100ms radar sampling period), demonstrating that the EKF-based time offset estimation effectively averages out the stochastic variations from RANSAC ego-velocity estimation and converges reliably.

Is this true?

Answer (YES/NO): YES